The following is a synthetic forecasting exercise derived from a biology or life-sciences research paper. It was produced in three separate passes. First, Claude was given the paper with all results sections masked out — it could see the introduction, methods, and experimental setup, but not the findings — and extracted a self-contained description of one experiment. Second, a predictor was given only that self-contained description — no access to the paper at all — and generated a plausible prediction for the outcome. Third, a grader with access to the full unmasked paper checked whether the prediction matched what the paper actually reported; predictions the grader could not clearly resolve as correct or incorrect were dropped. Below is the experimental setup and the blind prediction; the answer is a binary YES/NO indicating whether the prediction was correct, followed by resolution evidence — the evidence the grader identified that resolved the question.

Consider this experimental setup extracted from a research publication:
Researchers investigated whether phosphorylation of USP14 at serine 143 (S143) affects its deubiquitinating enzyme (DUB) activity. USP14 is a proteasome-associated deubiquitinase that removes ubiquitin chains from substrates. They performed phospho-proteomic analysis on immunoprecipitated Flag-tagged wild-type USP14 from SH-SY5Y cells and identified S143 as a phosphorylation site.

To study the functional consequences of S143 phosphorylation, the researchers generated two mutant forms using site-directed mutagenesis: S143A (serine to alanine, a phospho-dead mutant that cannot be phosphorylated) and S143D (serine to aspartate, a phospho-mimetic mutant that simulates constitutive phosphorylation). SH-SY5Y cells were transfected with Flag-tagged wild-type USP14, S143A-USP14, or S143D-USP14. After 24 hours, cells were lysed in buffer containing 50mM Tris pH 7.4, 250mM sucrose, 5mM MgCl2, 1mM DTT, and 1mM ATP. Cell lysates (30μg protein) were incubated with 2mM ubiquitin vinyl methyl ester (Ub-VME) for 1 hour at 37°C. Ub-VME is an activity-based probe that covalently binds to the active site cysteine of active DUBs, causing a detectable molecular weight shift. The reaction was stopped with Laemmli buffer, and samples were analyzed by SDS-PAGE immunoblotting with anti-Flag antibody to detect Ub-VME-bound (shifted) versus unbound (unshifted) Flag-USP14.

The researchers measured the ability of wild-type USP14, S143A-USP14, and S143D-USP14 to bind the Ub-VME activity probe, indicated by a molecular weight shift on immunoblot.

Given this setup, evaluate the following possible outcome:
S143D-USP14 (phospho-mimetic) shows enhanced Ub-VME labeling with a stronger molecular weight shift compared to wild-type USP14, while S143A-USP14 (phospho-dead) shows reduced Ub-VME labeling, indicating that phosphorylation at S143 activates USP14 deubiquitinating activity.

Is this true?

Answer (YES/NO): NO